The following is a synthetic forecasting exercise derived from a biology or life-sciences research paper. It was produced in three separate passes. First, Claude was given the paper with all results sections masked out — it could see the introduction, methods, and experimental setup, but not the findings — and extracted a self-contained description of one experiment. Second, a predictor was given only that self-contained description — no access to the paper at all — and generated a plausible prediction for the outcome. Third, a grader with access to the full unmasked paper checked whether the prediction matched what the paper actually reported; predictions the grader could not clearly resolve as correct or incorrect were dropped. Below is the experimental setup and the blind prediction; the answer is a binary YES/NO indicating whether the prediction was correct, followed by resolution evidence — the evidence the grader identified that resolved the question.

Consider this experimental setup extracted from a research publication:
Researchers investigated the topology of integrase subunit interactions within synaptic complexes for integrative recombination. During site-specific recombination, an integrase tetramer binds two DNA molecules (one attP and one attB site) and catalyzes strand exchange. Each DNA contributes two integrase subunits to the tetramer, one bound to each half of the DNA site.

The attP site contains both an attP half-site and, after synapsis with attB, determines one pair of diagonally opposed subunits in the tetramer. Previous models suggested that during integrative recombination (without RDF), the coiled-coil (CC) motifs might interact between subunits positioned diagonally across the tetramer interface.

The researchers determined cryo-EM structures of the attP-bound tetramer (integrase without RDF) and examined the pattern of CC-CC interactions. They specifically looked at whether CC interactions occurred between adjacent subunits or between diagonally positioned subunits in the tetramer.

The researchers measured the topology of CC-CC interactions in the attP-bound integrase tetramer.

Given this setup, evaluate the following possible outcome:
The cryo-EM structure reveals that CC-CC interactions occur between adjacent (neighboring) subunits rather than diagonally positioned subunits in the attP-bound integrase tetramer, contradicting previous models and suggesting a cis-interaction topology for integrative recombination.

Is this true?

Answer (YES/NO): NO